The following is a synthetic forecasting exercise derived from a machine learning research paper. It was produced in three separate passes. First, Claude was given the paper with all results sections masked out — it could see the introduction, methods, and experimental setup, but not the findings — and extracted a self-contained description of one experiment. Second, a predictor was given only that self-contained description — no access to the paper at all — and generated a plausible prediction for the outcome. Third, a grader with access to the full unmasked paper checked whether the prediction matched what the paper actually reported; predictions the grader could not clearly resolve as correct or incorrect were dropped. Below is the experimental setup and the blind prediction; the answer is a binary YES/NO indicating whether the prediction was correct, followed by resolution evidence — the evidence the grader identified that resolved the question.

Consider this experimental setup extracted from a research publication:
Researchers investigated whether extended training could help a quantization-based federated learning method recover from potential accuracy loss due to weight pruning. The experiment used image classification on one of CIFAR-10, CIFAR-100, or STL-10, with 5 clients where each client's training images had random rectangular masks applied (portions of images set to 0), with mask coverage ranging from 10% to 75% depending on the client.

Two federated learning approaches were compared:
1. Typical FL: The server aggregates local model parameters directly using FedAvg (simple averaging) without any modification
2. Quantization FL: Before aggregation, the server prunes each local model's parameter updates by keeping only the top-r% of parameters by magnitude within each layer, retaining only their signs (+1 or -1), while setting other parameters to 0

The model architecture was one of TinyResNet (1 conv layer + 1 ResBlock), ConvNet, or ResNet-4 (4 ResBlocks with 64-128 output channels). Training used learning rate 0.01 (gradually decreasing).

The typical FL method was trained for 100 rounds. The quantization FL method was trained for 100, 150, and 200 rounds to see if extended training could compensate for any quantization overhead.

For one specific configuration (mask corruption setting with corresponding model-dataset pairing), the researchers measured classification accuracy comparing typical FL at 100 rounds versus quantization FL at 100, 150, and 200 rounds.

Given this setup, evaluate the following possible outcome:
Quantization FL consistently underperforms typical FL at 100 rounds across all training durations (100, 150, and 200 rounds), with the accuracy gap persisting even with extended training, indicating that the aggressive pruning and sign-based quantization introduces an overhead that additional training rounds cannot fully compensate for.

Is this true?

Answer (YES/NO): NO